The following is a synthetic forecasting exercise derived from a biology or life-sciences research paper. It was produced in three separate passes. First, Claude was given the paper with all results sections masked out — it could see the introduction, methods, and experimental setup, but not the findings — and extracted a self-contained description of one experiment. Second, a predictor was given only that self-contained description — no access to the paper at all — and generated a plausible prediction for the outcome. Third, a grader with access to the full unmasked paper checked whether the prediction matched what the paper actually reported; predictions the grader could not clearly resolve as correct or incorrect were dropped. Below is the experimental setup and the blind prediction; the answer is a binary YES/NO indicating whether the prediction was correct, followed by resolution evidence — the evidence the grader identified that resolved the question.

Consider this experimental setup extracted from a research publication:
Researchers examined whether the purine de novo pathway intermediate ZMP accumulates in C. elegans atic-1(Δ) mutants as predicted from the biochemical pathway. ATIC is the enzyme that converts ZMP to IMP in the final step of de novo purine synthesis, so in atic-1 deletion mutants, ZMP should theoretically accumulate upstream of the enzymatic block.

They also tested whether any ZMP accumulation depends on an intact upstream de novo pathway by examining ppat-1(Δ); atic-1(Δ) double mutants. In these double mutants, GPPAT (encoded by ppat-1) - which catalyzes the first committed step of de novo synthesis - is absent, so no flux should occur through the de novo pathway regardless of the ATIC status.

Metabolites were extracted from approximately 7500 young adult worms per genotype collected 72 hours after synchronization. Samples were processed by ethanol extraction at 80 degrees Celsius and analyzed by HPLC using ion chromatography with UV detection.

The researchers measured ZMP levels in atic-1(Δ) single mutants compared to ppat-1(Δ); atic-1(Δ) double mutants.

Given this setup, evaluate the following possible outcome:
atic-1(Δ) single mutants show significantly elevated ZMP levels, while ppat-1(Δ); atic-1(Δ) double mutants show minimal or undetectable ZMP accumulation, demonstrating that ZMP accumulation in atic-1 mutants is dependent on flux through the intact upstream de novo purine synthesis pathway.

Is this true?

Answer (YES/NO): NO